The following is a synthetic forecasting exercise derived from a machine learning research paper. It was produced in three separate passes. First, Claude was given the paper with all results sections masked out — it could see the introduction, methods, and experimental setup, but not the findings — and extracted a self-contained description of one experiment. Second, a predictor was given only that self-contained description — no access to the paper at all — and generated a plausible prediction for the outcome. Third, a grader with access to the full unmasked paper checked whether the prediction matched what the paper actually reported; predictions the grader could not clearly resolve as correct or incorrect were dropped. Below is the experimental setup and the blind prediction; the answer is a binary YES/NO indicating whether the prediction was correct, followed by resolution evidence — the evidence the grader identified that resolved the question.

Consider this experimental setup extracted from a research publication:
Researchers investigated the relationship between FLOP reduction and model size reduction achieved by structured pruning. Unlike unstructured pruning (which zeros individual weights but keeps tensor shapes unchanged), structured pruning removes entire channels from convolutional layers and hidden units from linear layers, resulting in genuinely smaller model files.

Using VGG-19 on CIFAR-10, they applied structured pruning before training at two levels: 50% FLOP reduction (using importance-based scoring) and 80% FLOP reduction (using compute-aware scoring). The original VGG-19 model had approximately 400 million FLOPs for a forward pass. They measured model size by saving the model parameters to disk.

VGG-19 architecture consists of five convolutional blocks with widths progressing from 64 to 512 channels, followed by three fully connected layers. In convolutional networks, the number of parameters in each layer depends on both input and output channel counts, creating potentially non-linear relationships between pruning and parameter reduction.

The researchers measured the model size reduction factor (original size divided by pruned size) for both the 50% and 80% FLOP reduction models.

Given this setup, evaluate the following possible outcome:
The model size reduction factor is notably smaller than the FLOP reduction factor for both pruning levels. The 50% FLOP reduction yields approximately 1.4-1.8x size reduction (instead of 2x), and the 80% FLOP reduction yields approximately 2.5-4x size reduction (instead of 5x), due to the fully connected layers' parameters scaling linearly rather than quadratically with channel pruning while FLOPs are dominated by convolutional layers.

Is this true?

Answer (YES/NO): NO